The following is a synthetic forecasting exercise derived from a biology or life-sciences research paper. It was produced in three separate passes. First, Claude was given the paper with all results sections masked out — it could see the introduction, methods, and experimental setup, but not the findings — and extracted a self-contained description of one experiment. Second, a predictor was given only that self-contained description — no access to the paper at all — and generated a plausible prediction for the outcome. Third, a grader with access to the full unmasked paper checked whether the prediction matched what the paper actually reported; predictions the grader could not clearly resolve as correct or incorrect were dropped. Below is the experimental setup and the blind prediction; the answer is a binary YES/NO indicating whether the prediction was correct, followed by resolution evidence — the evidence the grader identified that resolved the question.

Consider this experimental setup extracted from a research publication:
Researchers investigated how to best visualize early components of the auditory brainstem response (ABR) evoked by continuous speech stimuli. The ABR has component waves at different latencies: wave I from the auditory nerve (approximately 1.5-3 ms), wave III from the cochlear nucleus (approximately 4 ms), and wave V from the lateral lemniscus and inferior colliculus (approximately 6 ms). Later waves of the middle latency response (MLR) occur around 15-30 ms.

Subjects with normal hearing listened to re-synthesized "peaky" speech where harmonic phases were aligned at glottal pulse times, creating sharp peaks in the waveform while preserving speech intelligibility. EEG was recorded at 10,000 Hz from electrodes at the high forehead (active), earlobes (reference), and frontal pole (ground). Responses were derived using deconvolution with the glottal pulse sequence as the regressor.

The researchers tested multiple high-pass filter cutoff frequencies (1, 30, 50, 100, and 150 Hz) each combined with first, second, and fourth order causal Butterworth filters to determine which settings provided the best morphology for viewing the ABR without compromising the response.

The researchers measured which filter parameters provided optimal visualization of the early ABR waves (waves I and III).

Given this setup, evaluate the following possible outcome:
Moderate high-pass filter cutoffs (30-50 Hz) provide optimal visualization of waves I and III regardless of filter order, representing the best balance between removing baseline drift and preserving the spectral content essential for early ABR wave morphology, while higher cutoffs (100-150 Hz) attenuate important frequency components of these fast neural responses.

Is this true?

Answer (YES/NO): NO